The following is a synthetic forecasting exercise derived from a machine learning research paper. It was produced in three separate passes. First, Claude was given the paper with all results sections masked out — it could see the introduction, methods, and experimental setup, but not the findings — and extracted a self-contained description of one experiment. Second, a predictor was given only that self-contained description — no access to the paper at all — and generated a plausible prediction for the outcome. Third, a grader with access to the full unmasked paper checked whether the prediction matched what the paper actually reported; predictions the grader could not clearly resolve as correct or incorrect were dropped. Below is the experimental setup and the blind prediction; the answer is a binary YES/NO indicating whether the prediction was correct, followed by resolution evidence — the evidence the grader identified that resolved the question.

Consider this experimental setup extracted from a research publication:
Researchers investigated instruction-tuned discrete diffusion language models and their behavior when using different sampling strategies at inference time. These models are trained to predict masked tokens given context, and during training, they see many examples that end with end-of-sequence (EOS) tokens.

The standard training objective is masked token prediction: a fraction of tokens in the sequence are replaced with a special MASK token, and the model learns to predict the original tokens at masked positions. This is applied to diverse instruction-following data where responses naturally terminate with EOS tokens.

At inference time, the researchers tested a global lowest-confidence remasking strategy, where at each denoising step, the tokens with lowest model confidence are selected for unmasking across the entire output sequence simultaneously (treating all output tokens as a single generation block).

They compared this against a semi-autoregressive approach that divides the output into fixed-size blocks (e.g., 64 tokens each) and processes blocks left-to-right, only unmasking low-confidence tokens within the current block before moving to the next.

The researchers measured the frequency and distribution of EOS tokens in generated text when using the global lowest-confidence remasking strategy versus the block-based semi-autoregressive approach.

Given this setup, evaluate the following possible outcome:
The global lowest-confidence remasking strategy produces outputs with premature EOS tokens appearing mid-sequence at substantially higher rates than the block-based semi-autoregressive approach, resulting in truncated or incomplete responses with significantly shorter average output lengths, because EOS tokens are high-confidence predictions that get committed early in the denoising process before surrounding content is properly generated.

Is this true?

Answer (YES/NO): NO